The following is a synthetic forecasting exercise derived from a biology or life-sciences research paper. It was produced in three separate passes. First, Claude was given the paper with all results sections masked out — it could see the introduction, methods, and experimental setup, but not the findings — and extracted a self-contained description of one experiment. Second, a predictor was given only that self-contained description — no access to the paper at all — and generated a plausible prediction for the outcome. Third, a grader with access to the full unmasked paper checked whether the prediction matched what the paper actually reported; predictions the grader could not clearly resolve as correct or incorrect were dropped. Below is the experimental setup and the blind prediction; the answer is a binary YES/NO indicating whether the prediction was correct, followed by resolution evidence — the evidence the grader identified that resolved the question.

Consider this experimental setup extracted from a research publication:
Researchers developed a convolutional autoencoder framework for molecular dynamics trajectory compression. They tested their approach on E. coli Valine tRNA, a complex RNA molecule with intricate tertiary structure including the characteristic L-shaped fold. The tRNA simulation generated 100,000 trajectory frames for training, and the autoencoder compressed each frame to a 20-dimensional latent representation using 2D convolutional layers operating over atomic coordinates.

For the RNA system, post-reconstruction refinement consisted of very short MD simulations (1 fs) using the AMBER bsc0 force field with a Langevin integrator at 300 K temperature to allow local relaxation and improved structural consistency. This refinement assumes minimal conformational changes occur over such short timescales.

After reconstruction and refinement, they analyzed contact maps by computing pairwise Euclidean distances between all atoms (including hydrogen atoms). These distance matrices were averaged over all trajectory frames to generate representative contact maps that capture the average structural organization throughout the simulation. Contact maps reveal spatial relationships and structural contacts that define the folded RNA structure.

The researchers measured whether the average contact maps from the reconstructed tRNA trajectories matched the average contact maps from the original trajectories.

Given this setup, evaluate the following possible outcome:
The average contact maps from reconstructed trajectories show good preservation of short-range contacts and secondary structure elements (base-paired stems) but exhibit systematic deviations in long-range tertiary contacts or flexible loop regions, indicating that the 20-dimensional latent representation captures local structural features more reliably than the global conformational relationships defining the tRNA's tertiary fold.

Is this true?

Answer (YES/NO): NO